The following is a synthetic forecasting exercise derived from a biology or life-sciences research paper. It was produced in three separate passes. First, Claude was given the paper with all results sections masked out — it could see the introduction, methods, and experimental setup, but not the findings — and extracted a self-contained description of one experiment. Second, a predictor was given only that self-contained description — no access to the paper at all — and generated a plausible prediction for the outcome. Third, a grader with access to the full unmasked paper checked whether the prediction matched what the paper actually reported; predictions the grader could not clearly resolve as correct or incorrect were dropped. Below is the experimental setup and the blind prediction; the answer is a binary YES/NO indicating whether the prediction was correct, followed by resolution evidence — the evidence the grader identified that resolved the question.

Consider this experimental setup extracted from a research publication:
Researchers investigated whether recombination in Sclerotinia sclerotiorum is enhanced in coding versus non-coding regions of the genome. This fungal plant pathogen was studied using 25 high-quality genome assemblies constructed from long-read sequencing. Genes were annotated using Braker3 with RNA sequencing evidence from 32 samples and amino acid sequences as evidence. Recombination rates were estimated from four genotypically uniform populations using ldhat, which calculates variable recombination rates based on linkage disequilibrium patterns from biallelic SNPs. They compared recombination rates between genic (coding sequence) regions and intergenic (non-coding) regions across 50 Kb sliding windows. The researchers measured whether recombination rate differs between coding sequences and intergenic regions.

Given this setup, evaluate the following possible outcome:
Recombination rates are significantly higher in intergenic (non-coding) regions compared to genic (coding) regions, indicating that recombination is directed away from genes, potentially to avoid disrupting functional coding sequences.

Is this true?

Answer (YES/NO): YES